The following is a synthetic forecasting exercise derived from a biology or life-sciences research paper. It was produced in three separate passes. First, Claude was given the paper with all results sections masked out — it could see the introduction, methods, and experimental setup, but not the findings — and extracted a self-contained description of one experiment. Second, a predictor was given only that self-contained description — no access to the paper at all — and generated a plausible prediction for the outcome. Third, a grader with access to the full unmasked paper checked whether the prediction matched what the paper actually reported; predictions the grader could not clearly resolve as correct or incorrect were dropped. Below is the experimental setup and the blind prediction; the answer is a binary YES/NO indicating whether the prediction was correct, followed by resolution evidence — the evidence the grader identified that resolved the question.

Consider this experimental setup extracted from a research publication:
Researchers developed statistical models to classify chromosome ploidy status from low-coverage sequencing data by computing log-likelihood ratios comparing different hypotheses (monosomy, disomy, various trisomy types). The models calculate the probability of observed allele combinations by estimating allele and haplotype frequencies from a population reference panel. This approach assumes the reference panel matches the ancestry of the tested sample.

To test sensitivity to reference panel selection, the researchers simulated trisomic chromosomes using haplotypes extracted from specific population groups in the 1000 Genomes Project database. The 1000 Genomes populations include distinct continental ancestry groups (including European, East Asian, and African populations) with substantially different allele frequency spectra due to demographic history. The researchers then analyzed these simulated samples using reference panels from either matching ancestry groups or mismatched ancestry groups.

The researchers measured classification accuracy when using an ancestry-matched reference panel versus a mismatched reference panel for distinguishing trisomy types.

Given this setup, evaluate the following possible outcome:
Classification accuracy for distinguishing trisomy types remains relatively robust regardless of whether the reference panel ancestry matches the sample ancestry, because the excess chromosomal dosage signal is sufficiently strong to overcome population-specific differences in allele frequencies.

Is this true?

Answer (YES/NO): NO